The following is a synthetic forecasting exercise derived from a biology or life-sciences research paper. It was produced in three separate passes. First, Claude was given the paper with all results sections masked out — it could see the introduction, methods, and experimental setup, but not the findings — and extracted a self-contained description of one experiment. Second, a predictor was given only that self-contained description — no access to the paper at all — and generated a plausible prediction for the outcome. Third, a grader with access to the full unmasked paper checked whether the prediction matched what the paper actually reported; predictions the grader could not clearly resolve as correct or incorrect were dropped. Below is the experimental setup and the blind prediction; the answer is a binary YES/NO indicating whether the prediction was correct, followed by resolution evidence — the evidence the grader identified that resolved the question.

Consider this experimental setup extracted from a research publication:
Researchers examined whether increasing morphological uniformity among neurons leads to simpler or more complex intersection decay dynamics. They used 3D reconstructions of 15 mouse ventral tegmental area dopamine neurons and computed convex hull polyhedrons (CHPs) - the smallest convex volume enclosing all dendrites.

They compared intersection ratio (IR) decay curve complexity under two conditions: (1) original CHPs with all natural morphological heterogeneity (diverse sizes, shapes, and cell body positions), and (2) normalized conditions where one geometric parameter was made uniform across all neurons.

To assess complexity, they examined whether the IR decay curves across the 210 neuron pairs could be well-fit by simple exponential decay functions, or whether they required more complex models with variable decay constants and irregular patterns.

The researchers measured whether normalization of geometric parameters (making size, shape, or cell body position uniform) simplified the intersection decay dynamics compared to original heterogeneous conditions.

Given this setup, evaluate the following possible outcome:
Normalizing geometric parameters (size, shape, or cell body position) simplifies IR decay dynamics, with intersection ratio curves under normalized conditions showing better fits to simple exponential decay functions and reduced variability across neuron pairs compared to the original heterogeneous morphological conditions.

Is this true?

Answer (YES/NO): YES